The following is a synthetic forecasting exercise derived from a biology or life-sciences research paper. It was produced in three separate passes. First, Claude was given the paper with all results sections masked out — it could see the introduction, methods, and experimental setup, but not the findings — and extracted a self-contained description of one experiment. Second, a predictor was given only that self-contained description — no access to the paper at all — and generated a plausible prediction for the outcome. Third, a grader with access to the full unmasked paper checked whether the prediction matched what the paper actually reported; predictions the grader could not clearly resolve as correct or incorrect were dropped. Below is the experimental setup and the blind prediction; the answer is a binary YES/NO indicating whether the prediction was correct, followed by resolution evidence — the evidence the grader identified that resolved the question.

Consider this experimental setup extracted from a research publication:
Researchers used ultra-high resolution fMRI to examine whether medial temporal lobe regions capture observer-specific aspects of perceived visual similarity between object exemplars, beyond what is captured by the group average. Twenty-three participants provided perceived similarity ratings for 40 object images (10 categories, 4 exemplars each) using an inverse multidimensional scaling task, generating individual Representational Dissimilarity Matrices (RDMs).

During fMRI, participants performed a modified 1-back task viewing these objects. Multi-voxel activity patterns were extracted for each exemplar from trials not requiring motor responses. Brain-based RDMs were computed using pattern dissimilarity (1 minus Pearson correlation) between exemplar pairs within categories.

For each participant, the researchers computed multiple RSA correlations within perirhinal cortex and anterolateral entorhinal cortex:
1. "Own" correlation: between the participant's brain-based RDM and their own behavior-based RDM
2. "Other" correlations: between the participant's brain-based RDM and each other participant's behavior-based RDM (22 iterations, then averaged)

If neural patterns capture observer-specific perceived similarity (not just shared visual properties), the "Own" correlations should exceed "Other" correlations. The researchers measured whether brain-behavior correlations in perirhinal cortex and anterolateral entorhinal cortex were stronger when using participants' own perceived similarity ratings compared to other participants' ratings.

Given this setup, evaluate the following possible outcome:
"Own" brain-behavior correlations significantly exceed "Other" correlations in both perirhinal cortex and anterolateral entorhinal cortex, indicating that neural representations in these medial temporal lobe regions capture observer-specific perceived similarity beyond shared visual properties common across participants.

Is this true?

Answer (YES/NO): YES